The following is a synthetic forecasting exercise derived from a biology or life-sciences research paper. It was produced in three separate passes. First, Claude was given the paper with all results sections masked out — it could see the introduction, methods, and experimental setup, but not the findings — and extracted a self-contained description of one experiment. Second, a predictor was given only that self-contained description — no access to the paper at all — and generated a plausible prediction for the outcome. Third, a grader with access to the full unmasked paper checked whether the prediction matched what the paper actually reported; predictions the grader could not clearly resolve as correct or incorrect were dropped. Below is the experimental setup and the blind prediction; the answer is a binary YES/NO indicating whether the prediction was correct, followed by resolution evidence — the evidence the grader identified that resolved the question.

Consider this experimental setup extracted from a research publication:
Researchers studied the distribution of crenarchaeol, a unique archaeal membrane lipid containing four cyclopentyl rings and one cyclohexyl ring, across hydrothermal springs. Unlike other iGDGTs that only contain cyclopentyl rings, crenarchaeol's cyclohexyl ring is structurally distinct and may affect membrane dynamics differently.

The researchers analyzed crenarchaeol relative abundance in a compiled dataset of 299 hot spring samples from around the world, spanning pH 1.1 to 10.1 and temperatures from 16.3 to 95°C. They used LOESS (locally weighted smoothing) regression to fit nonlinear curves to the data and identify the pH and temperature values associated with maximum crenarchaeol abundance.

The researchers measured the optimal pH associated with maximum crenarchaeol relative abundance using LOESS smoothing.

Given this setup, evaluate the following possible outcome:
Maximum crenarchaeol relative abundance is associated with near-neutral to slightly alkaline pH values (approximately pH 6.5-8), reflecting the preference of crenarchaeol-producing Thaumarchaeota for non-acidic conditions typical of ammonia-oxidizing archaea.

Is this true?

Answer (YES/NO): YES